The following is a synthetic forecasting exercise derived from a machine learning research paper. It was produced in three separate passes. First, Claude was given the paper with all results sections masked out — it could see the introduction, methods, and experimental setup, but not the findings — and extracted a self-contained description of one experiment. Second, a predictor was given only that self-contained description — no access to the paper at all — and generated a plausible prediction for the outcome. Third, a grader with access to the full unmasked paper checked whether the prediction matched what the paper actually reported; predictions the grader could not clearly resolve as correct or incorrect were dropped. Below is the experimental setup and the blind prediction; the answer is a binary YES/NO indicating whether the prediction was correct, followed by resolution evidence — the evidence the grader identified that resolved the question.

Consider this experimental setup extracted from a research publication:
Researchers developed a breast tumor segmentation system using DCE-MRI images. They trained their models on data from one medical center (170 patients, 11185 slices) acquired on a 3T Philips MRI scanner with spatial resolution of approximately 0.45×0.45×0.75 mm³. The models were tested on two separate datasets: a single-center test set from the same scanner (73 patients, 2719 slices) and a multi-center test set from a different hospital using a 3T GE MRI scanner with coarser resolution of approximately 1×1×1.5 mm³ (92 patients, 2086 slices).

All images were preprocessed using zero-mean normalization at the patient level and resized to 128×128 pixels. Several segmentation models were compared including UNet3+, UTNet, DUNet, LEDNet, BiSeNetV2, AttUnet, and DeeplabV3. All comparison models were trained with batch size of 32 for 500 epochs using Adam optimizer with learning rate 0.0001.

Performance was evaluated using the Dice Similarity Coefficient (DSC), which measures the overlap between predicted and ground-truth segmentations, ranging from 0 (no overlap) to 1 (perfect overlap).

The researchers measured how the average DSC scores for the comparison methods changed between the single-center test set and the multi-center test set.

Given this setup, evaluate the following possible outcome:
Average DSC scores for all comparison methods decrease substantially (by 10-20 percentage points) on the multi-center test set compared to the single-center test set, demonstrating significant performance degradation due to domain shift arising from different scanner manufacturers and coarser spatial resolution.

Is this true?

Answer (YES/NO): NO